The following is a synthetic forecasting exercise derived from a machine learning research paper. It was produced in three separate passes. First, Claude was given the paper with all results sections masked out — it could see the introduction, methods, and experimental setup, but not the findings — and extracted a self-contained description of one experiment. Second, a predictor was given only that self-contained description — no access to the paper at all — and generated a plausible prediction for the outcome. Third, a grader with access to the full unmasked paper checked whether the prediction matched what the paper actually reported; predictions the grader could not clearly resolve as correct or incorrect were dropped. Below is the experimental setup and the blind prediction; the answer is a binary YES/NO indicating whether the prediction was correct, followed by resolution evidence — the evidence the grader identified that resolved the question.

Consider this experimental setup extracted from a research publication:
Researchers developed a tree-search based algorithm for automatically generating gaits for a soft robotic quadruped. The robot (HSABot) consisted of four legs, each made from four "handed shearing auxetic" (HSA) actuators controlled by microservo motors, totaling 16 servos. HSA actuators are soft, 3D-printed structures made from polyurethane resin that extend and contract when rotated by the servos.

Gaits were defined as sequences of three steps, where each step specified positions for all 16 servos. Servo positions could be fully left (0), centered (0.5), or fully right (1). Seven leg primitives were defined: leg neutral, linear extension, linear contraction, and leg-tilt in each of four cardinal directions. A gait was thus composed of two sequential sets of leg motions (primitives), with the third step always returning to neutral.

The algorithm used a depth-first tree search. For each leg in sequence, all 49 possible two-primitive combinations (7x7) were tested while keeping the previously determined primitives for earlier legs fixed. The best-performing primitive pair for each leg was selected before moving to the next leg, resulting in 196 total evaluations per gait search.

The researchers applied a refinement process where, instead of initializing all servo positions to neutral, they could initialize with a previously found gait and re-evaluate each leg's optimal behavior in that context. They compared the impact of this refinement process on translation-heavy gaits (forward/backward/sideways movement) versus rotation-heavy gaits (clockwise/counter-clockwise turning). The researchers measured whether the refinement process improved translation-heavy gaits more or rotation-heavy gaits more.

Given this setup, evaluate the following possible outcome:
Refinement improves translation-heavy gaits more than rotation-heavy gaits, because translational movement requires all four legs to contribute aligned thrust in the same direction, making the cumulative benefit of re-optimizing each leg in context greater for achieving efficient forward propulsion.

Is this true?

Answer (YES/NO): YES